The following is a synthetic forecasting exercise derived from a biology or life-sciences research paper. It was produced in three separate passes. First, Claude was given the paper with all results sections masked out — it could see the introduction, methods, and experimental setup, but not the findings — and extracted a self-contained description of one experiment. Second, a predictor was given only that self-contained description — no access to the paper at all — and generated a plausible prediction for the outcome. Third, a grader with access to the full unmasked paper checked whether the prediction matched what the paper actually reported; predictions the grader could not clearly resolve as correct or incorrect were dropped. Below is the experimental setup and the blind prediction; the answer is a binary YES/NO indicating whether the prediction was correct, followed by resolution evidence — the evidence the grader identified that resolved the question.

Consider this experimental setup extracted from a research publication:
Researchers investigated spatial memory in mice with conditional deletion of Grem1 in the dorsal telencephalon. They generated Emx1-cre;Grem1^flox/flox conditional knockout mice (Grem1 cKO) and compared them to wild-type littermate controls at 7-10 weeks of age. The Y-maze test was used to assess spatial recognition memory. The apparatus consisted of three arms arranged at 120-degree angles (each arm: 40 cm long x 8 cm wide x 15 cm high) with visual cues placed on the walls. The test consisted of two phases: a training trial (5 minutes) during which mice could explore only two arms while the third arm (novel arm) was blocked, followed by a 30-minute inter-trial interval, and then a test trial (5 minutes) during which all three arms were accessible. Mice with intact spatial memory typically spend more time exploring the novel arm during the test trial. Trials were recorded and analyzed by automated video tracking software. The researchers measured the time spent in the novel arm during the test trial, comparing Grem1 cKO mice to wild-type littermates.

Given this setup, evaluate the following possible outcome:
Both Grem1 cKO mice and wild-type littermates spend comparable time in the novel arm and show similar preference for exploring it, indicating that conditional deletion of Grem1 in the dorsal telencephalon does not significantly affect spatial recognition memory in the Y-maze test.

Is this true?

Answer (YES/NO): YES